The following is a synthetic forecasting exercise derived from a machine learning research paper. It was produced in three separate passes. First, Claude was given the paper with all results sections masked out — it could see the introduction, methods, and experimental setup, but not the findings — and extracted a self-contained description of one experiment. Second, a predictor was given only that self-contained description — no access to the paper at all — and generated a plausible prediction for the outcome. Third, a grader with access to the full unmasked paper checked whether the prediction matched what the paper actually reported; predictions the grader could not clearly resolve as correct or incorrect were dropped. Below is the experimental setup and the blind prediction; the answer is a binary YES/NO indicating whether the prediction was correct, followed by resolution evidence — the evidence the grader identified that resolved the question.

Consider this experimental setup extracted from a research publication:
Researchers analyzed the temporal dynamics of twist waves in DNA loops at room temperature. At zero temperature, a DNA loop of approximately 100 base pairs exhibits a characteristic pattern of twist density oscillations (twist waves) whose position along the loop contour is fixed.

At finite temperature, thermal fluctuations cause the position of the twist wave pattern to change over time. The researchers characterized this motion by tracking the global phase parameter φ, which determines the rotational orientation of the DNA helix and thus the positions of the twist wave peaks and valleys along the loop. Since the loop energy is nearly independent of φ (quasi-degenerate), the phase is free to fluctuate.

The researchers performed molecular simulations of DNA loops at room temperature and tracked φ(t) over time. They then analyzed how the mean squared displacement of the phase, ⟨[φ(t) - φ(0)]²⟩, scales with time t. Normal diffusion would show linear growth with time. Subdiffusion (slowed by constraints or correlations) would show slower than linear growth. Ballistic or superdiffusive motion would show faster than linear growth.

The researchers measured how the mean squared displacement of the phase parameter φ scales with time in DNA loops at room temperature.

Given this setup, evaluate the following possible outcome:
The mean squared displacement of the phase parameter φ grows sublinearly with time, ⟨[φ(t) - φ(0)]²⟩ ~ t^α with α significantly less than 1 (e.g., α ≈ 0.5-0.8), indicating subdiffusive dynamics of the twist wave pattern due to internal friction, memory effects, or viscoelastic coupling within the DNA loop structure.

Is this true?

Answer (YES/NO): NO